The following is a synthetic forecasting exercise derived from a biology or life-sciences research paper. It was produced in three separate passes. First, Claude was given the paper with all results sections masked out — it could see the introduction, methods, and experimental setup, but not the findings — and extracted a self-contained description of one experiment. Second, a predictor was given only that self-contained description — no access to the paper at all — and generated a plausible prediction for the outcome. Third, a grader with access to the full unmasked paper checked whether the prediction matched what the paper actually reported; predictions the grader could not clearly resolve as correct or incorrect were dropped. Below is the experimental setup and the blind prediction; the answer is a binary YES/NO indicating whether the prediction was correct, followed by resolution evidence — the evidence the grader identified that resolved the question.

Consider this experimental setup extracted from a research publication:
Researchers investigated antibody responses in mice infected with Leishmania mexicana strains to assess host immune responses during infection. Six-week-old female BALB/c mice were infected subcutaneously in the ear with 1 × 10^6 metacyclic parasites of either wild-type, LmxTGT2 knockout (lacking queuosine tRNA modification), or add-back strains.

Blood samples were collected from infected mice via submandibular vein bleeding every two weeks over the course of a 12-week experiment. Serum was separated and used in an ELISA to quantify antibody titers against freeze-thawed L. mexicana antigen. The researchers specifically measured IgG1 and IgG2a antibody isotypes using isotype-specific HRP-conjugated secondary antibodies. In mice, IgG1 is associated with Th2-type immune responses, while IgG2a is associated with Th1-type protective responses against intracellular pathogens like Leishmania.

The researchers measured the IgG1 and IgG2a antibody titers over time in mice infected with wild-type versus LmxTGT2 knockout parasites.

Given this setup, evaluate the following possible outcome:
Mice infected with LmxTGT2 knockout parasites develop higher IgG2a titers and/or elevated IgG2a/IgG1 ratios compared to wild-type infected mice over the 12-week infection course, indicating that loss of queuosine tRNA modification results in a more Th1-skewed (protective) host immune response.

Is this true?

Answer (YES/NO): NO